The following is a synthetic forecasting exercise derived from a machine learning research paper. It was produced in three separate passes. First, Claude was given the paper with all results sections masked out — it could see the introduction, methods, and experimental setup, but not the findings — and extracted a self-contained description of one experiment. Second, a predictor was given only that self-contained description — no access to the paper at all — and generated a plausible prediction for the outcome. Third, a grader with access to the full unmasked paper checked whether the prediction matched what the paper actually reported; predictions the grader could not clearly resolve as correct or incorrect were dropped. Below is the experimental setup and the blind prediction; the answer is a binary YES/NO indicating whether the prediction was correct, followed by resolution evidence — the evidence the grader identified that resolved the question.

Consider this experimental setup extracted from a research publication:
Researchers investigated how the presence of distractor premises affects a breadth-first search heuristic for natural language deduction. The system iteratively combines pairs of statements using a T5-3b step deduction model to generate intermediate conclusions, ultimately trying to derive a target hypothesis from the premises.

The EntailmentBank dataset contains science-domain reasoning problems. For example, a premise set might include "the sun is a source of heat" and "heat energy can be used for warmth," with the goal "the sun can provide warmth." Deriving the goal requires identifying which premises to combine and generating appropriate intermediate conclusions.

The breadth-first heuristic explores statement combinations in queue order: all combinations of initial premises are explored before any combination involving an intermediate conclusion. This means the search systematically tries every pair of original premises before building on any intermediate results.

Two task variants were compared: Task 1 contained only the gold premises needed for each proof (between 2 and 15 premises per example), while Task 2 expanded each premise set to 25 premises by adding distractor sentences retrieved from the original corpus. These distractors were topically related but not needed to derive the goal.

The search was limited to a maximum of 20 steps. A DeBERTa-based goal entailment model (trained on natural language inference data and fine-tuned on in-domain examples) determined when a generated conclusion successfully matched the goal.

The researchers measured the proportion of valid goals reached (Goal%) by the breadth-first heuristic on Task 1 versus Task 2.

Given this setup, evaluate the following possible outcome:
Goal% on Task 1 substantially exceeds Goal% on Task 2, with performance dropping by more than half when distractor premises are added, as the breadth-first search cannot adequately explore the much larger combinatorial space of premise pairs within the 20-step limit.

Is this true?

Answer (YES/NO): YES